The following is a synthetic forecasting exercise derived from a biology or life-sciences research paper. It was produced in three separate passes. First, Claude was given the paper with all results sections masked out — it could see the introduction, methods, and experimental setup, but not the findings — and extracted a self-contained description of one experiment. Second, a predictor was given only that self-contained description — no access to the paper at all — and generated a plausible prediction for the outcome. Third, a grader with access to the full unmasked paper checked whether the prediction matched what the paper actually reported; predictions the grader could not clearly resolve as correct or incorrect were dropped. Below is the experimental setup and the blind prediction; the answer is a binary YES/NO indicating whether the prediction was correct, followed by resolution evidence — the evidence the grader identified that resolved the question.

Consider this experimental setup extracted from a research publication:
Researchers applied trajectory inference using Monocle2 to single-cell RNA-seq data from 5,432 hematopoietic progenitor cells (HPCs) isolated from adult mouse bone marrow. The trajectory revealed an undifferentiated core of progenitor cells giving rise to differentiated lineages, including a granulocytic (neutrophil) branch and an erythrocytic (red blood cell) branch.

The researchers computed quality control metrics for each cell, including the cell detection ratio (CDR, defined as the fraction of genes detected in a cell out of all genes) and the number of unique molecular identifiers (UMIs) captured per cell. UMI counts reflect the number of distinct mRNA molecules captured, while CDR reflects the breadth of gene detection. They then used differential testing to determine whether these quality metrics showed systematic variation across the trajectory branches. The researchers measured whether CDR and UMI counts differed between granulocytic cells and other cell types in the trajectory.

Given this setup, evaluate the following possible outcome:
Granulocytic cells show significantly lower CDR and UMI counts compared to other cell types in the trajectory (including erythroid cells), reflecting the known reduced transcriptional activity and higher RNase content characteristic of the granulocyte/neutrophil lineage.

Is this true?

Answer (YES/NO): NO